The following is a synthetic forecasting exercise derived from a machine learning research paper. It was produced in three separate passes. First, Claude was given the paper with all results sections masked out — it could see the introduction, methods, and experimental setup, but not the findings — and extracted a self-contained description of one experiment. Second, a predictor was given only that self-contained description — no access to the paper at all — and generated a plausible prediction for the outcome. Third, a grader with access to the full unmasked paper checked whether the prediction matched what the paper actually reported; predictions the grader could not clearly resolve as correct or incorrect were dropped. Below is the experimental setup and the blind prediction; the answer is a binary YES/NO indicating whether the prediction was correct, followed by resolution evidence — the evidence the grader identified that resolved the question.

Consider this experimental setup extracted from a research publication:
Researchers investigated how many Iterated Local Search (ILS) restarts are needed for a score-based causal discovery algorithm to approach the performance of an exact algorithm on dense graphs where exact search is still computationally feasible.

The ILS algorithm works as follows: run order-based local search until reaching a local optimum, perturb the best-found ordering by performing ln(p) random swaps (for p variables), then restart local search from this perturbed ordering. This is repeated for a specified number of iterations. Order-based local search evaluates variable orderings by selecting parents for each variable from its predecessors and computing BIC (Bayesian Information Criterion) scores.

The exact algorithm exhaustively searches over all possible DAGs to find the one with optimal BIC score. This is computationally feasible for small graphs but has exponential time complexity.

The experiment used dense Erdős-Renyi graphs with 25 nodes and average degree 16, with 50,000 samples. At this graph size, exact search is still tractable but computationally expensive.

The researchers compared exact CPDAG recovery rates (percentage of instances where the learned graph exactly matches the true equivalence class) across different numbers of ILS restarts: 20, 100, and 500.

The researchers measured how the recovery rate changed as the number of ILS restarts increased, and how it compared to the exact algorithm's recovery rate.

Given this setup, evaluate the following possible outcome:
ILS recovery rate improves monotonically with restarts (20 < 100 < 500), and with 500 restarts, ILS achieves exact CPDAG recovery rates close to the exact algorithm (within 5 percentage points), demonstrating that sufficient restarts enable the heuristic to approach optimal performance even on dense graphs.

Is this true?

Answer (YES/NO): YES